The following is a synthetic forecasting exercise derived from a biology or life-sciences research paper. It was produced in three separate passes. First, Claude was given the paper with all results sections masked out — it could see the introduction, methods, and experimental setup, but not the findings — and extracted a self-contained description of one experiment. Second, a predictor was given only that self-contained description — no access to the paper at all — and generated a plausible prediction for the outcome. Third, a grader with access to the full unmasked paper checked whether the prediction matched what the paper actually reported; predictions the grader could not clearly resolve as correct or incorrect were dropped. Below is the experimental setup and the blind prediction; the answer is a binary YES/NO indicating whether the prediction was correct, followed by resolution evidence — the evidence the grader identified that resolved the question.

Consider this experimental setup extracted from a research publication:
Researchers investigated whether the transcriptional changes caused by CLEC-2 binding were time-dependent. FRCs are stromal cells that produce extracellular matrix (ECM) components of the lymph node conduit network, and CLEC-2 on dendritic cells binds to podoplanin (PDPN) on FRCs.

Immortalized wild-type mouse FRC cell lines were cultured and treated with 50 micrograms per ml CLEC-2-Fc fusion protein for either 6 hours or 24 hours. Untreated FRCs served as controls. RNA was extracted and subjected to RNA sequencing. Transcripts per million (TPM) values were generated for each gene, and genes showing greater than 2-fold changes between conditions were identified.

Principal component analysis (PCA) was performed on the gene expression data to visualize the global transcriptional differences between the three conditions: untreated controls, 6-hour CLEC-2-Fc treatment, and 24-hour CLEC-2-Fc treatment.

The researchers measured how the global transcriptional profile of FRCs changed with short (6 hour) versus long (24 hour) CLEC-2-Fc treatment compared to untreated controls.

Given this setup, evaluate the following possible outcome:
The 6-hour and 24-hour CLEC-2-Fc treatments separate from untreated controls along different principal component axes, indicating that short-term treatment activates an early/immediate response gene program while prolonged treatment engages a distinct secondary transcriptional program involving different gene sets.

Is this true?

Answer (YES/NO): NO